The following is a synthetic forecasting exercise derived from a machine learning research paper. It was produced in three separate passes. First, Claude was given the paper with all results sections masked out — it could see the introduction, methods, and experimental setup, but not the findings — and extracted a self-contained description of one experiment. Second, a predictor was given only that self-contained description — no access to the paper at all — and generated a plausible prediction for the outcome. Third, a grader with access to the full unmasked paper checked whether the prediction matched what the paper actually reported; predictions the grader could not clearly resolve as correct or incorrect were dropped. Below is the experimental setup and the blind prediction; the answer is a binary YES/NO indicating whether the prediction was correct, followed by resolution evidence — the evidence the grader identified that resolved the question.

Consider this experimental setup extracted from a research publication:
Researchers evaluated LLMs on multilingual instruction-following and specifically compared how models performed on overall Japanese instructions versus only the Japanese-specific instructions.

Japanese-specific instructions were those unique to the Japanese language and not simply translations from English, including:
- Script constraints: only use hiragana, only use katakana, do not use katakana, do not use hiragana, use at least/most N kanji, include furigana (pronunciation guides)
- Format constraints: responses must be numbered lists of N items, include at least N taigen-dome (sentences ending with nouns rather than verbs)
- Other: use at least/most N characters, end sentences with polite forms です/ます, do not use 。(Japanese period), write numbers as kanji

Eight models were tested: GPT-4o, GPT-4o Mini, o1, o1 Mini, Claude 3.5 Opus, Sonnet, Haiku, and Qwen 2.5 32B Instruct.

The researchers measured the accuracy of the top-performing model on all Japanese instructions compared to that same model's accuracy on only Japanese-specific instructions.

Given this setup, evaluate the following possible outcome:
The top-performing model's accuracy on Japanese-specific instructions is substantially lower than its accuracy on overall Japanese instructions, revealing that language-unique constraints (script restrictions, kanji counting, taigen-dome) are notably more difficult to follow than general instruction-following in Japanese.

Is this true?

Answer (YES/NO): YES